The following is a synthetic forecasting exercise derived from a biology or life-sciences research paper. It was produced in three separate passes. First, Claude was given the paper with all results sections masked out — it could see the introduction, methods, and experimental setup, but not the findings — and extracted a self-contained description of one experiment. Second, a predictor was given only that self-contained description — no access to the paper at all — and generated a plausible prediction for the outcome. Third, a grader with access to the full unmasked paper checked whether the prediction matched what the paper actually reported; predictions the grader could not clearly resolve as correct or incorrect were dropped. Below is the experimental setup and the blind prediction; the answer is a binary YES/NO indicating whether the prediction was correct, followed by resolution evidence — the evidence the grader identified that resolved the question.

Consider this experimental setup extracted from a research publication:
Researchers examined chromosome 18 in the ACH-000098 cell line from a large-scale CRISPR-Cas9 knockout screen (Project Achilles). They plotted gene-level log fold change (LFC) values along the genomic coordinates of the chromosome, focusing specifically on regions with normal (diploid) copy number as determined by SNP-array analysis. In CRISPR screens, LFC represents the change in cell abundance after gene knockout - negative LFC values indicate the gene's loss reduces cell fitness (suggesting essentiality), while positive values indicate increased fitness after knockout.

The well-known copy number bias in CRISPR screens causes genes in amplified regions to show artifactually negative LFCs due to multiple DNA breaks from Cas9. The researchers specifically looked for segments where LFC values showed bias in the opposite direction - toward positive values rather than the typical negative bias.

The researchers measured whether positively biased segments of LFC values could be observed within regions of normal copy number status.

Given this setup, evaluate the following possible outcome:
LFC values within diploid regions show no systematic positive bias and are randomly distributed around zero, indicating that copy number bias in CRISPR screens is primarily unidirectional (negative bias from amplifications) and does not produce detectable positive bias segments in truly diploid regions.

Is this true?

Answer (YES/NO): NO